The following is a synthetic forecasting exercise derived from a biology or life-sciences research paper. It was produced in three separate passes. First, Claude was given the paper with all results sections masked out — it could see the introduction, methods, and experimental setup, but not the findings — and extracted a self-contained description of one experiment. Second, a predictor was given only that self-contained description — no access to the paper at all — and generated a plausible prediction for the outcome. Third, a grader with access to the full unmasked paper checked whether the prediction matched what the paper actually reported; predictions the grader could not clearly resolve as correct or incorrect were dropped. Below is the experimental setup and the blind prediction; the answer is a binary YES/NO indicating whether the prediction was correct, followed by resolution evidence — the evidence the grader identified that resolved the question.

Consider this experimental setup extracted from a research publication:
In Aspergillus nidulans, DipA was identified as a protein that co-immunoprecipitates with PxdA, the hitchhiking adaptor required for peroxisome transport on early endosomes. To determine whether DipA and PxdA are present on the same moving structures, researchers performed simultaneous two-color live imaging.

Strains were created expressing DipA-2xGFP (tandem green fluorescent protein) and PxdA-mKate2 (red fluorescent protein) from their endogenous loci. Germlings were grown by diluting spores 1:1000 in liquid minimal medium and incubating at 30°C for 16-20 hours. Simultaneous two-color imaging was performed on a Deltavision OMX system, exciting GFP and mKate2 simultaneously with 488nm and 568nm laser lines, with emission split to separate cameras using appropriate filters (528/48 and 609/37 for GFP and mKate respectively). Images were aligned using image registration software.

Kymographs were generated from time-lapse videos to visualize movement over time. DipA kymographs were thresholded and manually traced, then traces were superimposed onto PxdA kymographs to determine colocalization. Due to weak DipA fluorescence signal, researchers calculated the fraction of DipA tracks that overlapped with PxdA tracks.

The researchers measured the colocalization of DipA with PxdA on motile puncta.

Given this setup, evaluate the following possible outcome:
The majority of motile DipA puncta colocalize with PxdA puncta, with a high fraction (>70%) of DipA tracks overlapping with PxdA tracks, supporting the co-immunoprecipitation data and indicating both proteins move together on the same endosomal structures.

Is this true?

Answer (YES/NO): YES